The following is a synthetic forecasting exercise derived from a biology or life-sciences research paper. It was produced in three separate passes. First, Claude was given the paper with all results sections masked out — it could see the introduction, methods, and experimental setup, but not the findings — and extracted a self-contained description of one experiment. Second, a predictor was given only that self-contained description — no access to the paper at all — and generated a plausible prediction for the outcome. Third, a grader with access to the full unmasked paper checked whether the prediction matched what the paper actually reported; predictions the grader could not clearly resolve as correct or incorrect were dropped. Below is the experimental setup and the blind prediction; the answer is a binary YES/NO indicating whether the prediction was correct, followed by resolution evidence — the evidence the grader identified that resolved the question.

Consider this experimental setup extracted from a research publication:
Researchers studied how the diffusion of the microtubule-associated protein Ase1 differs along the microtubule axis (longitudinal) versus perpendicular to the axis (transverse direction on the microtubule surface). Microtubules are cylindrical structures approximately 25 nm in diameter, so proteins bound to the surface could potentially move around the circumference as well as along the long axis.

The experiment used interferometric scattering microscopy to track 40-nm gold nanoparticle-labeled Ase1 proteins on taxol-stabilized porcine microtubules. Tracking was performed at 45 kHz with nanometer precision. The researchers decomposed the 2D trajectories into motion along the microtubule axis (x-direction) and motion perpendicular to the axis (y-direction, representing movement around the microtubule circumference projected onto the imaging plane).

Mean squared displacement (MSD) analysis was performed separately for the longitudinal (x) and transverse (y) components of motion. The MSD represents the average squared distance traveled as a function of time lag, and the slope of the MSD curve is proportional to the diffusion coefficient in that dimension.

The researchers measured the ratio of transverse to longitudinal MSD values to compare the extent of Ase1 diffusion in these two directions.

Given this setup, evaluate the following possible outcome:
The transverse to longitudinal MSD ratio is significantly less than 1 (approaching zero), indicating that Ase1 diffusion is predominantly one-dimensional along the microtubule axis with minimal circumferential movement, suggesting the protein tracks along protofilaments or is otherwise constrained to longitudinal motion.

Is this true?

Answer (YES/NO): NO